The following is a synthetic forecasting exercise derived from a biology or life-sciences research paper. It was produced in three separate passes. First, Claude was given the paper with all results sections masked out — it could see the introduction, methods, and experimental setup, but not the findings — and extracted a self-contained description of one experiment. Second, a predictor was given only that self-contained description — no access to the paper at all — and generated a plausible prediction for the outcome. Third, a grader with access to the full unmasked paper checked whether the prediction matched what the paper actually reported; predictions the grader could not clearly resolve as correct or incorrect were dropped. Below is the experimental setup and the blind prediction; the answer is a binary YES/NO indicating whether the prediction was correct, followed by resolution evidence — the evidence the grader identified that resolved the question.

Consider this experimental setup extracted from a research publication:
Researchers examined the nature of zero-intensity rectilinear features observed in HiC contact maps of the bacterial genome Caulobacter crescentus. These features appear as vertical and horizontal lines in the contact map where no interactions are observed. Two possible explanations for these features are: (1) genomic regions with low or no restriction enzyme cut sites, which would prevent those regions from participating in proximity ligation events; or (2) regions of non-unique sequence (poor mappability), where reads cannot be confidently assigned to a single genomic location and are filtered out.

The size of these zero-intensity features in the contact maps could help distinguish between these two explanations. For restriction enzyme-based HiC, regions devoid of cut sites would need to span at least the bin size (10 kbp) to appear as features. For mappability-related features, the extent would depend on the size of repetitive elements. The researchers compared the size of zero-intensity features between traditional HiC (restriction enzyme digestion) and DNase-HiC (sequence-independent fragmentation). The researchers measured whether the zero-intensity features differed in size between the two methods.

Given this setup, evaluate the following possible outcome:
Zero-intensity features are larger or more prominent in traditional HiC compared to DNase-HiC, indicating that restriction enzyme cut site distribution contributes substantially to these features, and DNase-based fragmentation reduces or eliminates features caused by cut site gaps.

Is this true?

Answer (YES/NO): YES